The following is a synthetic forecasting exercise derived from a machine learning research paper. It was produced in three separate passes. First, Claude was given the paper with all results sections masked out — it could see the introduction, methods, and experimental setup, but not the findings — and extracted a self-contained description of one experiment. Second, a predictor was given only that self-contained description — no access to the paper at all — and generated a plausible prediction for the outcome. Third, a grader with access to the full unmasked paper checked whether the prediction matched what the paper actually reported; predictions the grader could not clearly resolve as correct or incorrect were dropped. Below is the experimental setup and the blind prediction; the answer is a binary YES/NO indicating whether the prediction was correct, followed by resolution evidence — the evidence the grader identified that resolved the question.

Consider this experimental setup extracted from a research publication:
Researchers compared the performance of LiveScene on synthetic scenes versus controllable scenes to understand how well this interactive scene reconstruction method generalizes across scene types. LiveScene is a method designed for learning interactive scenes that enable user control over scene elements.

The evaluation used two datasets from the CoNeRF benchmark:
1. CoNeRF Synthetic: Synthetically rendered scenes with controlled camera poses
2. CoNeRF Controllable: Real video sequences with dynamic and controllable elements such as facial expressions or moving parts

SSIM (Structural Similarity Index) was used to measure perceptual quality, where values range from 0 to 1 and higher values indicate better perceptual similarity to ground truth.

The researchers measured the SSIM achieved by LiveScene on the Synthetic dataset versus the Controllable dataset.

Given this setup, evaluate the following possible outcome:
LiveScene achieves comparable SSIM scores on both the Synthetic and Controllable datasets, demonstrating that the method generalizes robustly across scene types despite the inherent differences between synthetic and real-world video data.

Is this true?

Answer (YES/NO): NO